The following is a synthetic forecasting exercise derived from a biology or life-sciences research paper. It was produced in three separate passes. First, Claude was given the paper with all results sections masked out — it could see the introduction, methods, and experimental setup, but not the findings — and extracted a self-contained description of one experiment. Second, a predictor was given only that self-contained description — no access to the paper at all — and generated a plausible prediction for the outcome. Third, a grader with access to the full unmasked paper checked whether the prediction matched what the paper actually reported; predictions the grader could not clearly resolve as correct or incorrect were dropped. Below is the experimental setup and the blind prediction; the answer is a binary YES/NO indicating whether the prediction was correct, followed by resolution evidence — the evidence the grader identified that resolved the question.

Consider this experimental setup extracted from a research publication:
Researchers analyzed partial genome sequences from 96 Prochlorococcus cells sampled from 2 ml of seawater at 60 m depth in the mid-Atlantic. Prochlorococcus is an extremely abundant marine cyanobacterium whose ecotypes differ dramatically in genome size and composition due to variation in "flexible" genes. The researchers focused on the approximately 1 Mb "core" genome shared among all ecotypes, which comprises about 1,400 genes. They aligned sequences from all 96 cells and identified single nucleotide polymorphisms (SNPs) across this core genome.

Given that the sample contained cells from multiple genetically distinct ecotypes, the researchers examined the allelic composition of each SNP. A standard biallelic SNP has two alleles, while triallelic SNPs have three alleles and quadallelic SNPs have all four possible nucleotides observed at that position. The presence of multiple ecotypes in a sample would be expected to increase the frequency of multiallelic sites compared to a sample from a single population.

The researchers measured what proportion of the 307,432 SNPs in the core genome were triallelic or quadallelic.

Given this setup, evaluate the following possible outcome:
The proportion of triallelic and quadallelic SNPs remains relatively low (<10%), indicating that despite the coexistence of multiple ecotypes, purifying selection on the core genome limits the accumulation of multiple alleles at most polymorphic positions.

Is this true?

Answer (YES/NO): NO